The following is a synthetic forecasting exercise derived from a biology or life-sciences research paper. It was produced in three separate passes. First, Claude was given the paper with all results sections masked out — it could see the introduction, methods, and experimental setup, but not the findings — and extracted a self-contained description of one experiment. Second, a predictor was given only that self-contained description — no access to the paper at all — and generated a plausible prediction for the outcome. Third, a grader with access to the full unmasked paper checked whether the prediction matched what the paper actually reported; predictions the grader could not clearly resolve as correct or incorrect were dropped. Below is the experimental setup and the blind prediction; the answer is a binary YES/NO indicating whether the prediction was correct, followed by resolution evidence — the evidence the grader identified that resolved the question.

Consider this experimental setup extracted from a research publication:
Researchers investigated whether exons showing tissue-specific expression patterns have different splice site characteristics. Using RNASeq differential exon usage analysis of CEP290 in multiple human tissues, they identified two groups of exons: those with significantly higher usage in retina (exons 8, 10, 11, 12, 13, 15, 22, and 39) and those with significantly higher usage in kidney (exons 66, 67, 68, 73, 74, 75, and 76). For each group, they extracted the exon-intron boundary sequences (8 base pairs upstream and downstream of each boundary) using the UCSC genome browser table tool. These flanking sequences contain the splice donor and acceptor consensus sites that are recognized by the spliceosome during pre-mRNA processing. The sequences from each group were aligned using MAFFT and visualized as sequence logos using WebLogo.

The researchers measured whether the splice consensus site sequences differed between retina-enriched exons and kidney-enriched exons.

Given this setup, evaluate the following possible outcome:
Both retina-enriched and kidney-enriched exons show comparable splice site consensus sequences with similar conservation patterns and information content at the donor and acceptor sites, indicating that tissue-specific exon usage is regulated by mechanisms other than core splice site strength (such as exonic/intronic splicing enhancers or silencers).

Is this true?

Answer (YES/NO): NO